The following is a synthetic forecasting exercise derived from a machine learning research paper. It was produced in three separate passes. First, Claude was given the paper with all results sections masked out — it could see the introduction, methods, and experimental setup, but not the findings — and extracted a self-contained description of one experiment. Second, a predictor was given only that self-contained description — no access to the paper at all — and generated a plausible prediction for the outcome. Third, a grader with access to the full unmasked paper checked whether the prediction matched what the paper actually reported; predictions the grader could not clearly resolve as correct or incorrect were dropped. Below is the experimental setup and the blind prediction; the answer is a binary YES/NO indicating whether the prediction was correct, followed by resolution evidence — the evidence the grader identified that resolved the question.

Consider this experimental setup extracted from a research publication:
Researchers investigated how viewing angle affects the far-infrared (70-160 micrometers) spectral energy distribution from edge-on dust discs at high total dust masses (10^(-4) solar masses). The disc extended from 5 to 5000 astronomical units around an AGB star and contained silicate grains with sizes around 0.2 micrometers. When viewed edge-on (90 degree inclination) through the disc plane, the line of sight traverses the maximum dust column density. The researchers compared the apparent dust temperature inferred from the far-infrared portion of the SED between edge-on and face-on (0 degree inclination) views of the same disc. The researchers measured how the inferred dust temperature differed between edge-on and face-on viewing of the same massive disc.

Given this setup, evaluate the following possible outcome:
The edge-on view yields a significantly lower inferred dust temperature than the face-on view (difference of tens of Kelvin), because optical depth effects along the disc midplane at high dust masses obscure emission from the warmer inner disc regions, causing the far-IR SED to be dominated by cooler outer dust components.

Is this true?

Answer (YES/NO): NO